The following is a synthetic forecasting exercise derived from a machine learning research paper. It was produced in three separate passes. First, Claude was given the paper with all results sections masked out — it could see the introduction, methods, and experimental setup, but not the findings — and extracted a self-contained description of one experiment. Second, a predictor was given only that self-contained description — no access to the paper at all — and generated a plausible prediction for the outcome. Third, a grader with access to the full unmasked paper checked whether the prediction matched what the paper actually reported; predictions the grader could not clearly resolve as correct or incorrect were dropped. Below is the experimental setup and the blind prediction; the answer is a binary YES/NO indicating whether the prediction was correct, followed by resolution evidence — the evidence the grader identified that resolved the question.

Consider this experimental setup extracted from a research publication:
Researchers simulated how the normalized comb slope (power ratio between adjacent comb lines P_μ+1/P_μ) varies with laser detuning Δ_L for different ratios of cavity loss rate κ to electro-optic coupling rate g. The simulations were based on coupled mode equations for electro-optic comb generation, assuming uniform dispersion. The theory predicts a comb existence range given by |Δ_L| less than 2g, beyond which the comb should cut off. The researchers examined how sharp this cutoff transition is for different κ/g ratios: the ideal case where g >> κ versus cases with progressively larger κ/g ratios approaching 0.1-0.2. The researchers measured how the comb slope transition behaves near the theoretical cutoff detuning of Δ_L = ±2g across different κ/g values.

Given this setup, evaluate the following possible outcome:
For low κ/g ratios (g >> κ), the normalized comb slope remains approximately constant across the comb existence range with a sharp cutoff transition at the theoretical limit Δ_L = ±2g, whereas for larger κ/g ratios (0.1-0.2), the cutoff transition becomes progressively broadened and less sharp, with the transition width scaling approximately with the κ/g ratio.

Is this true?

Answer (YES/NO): YES